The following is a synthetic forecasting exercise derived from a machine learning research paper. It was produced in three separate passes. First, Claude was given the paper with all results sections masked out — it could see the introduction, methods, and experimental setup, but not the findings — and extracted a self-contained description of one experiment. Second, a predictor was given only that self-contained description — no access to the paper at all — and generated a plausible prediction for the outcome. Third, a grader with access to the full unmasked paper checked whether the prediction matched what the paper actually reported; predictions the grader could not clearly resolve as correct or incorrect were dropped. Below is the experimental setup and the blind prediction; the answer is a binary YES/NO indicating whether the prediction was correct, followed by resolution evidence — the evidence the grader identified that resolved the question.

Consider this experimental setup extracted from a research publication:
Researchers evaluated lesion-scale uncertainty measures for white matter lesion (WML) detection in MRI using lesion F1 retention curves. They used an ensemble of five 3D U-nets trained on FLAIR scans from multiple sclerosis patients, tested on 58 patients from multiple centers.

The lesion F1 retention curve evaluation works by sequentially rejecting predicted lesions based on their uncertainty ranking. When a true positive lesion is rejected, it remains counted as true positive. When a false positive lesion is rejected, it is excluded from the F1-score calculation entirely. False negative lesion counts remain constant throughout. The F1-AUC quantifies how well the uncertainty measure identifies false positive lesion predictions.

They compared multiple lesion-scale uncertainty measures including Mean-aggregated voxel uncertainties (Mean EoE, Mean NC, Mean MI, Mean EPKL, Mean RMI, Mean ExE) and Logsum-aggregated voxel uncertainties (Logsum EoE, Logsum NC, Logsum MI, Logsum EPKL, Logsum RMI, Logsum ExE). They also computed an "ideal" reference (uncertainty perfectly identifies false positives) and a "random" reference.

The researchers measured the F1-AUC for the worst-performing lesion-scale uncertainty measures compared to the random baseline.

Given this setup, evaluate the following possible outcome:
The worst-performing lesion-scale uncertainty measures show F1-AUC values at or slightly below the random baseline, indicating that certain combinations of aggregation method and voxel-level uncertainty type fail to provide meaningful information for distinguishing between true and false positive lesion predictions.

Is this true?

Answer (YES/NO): NO